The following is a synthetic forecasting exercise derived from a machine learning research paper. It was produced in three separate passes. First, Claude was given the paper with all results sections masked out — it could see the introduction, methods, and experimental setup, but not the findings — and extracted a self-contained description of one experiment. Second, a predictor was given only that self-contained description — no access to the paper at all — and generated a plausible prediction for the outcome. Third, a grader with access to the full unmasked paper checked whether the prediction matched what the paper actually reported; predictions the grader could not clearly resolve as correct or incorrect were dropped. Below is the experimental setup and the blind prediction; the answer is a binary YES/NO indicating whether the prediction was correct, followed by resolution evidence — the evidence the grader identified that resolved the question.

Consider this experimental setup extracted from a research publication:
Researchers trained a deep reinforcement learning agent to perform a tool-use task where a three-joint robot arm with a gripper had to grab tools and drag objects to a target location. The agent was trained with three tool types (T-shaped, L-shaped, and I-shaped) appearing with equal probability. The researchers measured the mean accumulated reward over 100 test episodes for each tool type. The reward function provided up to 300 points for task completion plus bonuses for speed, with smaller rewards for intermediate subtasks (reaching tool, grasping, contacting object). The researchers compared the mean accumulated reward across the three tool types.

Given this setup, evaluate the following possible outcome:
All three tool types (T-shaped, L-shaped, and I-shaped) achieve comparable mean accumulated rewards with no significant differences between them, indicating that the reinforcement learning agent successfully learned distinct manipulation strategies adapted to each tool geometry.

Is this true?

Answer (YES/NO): NO